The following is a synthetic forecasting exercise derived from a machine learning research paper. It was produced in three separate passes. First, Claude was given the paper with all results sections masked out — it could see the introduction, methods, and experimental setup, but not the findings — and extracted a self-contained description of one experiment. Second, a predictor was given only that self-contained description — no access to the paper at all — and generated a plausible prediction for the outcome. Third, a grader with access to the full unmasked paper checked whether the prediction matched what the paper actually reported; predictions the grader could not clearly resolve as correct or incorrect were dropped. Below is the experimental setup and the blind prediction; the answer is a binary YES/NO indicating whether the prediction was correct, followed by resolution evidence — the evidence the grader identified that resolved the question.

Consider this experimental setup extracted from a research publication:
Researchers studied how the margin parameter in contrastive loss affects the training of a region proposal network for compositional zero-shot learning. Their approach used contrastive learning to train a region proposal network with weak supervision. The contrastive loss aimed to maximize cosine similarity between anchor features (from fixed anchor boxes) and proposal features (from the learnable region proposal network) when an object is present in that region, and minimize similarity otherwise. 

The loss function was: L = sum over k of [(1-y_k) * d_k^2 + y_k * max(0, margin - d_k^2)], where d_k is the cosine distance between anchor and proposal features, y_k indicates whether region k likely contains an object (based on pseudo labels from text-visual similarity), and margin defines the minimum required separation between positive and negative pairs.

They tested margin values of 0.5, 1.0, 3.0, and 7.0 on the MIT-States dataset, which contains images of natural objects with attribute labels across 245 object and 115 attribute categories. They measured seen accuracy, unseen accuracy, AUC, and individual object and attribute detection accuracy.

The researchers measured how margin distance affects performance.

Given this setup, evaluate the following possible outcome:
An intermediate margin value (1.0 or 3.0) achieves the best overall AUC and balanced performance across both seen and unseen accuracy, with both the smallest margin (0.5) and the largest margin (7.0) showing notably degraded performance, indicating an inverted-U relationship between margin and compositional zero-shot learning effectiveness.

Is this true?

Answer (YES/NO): YES